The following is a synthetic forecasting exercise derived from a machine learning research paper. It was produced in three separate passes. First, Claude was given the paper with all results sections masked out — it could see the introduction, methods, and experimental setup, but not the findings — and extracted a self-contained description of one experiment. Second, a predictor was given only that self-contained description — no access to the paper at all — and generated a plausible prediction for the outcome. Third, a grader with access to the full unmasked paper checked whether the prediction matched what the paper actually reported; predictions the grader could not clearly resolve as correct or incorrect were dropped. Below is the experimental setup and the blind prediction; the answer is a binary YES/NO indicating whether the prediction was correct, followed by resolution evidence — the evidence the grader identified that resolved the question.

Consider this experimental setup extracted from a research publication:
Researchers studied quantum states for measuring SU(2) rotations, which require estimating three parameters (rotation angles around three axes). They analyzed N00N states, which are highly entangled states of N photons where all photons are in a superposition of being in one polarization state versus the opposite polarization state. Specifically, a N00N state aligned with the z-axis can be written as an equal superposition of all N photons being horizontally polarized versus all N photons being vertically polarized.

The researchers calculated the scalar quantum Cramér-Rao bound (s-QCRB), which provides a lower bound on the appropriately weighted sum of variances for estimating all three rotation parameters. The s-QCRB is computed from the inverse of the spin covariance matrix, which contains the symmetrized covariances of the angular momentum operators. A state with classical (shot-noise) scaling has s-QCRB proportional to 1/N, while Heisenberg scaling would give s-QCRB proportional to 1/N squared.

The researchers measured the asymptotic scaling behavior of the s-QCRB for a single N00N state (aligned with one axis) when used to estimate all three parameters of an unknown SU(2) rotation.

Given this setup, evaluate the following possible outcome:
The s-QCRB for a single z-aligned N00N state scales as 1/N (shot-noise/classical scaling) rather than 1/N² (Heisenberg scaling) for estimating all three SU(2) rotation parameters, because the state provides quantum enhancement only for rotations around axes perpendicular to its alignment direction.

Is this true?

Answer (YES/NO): YES